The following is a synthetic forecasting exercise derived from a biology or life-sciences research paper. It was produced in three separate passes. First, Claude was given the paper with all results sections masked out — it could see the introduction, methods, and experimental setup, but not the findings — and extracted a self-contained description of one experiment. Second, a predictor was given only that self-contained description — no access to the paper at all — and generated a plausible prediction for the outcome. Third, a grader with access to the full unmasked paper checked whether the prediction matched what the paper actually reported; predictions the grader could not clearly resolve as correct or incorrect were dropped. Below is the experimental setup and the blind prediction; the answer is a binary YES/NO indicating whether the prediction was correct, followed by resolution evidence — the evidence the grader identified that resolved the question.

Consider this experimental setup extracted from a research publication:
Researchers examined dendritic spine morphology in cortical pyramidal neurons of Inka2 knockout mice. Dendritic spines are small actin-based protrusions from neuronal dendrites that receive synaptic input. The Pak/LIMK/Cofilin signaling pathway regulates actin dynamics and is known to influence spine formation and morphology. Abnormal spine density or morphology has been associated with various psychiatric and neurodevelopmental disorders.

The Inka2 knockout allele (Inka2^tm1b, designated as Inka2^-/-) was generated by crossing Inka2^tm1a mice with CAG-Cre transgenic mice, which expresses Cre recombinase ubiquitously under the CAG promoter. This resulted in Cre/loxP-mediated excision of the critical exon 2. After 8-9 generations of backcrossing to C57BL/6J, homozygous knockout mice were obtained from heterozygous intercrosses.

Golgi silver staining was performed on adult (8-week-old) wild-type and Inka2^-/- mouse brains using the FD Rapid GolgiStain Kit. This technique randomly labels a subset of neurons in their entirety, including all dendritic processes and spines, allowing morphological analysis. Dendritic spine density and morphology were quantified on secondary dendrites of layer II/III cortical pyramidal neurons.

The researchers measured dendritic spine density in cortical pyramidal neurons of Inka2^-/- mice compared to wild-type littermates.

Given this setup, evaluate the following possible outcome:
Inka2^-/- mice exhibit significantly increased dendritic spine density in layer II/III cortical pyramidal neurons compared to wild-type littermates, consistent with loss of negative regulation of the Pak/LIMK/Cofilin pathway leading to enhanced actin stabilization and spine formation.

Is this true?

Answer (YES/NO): NO